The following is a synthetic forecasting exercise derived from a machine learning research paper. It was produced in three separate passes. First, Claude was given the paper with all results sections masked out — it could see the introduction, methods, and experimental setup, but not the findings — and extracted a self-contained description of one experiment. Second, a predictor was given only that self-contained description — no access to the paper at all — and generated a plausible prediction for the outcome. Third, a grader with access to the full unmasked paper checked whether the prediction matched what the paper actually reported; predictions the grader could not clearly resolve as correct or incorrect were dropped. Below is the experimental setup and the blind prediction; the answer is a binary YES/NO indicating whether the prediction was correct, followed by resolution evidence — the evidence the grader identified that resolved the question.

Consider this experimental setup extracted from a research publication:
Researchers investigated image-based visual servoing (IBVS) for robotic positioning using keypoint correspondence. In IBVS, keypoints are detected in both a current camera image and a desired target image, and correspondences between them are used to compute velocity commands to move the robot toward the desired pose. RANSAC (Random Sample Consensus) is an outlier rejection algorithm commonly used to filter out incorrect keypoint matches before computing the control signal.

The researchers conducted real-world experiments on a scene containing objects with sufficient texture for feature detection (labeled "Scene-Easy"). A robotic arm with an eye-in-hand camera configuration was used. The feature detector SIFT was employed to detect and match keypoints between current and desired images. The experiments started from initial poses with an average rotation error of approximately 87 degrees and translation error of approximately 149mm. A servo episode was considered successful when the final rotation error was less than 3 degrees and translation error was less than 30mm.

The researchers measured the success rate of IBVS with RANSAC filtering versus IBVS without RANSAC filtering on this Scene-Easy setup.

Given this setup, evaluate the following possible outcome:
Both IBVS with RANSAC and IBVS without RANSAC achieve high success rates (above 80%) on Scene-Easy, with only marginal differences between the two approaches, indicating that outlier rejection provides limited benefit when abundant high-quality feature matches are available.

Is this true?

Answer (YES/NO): NO